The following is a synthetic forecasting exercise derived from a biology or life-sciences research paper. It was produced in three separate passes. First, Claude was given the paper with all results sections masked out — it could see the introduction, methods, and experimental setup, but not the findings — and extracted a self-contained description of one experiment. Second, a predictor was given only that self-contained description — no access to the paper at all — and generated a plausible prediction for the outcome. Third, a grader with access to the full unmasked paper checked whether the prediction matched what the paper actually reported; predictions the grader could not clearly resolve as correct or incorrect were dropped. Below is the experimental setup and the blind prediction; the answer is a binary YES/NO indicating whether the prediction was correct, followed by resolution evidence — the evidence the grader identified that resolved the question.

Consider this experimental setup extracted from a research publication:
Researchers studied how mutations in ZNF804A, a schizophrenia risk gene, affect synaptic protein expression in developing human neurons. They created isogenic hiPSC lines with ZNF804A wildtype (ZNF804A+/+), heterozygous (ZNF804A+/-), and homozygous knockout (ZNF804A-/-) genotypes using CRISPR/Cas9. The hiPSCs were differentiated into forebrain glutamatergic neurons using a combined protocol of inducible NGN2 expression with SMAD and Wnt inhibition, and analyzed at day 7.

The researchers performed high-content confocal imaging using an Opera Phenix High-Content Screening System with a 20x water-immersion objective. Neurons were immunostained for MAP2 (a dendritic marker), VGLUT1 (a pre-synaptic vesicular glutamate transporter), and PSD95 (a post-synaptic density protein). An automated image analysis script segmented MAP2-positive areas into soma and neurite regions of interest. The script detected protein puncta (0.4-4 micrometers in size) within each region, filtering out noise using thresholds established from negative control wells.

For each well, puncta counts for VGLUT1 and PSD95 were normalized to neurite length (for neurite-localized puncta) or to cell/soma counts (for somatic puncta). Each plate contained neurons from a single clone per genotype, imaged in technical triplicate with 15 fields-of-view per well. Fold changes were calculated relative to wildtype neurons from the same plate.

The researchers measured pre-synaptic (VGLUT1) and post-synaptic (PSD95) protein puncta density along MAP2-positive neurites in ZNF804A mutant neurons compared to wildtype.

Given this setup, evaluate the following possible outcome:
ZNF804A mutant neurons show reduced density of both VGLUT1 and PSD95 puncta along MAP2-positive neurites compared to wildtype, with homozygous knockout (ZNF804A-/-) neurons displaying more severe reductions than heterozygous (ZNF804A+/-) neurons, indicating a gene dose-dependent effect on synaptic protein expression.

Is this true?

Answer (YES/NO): NO